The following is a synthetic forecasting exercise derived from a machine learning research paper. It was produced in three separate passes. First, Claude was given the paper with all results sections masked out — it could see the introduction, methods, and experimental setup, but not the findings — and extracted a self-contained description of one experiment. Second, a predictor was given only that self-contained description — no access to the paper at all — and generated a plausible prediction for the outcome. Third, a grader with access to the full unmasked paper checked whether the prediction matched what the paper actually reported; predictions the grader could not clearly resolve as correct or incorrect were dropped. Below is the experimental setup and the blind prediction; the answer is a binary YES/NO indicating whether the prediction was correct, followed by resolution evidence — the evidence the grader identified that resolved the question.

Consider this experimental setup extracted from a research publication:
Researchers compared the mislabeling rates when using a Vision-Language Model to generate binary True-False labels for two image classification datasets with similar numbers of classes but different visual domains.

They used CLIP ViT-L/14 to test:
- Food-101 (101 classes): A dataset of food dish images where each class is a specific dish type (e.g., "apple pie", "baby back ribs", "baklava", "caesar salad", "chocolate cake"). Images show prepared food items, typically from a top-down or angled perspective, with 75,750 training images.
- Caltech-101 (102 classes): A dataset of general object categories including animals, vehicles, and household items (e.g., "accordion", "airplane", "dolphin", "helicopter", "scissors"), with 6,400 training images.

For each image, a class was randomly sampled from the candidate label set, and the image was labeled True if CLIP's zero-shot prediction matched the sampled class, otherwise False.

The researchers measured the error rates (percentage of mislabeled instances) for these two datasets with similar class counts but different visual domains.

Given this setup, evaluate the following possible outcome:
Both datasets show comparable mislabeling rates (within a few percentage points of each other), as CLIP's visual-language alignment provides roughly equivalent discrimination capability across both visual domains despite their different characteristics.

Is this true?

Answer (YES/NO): YES